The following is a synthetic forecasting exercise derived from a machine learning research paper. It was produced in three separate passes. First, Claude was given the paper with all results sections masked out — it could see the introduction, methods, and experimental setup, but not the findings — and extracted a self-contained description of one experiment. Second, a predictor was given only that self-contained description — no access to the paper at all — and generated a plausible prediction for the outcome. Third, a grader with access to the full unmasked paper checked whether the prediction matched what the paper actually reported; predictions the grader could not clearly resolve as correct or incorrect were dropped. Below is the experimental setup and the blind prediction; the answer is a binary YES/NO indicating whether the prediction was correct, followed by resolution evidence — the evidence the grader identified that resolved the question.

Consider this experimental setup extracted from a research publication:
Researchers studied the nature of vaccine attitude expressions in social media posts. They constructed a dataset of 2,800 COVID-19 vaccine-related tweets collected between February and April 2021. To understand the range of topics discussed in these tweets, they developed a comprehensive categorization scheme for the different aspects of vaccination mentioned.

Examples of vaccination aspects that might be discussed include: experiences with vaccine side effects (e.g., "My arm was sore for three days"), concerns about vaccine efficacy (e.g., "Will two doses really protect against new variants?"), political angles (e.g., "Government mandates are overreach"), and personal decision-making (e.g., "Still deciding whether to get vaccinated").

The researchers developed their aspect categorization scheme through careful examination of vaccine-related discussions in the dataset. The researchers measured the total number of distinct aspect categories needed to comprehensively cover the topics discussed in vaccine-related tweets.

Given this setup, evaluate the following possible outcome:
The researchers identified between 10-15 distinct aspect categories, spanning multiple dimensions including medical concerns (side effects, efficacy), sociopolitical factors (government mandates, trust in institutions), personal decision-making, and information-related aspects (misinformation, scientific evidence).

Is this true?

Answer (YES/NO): NO